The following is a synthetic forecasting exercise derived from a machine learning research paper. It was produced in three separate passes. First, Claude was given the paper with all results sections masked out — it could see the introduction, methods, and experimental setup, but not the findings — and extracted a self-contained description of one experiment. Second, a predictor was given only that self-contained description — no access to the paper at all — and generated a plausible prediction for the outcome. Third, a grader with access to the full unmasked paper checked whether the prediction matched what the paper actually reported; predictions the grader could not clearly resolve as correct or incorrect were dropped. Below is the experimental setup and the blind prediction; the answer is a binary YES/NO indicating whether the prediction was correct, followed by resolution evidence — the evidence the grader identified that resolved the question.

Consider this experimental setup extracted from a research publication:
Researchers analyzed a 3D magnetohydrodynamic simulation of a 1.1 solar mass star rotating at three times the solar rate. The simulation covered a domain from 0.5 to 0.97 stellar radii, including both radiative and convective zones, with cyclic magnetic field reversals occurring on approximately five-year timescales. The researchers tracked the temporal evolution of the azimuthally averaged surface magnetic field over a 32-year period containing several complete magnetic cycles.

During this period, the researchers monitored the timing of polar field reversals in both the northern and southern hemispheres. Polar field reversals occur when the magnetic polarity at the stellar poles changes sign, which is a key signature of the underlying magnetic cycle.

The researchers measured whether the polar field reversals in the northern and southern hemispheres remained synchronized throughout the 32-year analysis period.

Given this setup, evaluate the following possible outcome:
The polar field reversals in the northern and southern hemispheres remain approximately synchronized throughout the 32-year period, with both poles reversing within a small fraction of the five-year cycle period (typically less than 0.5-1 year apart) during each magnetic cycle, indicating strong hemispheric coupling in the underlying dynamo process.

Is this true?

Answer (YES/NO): NO